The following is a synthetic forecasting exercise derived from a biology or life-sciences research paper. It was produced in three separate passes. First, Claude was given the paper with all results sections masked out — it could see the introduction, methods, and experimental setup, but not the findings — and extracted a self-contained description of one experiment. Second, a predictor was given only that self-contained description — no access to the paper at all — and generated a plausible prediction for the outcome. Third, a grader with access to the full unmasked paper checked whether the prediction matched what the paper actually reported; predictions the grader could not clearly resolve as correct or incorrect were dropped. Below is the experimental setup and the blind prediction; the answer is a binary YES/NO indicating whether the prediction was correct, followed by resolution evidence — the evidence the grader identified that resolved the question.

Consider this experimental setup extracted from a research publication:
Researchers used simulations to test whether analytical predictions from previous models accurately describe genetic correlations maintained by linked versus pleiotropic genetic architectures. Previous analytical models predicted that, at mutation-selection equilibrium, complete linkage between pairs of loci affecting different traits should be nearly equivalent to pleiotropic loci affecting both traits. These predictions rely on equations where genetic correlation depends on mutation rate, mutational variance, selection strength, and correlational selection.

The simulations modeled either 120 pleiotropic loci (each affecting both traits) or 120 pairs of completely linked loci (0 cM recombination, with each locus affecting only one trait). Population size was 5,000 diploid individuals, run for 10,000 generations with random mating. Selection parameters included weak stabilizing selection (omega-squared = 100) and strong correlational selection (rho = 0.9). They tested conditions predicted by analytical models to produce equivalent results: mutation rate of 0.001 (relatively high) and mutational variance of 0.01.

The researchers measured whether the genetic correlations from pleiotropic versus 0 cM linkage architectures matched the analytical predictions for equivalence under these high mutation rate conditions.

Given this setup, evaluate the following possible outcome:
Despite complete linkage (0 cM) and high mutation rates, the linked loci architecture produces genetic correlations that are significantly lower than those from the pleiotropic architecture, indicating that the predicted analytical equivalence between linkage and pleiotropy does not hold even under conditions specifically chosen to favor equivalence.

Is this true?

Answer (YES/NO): YES